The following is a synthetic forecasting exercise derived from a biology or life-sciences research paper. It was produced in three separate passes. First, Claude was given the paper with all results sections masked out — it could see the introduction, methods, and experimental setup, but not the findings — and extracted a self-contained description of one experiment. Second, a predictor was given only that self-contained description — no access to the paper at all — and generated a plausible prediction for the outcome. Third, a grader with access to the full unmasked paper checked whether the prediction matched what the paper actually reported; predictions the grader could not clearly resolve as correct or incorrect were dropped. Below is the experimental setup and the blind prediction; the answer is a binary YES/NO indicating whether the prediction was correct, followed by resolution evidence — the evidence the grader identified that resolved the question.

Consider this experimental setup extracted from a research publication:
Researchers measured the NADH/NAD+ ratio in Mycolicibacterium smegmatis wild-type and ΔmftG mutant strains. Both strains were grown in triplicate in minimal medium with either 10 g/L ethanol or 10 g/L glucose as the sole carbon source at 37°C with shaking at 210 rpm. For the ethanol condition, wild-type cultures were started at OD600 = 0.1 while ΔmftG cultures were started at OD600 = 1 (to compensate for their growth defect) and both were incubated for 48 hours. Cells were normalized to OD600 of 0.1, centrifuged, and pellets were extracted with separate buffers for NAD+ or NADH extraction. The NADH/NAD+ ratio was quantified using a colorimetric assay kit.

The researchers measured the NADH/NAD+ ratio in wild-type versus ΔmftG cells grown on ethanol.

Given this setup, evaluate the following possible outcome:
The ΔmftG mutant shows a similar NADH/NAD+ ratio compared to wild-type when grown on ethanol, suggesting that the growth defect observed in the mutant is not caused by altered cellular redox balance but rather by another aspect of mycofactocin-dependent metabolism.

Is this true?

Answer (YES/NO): YES